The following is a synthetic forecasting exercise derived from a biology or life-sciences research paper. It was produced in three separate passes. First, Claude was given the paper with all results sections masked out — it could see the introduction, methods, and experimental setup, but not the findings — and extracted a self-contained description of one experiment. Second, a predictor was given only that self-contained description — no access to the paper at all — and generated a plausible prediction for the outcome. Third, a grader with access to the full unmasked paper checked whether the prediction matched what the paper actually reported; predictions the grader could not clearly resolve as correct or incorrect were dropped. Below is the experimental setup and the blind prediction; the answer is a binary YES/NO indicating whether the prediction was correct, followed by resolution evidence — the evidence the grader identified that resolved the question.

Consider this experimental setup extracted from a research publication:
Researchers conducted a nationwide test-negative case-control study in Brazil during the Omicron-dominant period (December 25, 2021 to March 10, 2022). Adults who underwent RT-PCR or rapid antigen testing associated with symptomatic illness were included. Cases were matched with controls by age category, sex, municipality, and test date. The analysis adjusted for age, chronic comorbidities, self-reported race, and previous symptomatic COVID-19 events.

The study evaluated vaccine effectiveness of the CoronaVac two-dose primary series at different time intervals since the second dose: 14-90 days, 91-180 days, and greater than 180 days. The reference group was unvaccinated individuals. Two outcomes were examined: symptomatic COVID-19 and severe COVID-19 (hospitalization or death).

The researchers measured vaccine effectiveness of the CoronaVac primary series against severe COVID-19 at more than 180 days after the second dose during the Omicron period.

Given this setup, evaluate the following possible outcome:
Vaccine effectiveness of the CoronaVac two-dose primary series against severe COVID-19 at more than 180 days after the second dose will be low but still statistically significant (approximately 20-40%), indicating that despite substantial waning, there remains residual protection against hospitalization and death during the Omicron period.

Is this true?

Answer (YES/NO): NO